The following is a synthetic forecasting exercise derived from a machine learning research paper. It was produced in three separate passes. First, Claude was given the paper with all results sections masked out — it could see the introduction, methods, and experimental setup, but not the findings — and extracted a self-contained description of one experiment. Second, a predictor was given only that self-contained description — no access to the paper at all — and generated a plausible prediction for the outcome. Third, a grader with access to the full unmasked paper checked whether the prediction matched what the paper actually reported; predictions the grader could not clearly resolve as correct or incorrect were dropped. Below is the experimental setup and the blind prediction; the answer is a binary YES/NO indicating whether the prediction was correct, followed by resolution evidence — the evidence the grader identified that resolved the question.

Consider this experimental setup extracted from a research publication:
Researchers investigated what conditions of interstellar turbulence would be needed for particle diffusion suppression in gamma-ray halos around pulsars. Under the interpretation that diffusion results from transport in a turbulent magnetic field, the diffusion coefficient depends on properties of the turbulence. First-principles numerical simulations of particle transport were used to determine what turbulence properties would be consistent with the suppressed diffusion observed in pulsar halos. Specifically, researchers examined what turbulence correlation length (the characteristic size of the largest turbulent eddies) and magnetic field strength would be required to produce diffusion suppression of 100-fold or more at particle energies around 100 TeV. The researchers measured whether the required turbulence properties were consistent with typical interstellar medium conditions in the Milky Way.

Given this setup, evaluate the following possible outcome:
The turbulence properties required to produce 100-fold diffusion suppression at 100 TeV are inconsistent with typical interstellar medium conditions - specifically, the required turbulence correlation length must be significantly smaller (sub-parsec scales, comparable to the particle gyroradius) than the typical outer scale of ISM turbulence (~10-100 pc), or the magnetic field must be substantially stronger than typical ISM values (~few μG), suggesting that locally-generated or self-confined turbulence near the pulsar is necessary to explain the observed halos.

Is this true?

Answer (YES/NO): NO